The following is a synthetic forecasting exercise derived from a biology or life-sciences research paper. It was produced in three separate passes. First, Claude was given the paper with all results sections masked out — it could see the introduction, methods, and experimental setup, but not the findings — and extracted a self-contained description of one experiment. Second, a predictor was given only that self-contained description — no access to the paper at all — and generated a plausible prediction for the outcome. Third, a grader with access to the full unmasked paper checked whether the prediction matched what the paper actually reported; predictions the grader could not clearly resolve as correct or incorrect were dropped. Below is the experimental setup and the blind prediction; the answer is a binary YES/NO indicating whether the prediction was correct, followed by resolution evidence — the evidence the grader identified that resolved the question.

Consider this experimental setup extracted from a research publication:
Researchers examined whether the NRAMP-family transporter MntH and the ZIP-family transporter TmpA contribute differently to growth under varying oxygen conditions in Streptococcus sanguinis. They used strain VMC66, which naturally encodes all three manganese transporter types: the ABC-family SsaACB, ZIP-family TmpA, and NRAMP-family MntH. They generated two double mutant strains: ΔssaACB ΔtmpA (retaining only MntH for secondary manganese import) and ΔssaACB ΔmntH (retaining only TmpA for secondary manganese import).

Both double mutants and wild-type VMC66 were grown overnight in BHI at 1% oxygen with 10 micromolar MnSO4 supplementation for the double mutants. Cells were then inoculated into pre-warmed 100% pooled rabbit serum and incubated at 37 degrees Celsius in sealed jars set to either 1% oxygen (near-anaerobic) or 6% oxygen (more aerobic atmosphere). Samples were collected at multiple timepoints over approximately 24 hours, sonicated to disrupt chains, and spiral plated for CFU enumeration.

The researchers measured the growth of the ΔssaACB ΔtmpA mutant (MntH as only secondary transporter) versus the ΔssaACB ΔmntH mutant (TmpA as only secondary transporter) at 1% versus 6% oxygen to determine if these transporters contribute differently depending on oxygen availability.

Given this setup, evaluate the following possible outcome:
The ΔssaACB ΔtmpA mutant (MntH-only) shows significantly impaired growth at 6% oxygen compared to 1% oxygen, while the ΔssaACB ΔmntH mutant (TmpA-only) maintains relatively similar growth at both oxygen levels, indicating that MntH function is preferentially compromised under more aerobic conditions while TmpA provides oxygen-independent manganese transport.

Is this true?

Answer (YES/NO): NO